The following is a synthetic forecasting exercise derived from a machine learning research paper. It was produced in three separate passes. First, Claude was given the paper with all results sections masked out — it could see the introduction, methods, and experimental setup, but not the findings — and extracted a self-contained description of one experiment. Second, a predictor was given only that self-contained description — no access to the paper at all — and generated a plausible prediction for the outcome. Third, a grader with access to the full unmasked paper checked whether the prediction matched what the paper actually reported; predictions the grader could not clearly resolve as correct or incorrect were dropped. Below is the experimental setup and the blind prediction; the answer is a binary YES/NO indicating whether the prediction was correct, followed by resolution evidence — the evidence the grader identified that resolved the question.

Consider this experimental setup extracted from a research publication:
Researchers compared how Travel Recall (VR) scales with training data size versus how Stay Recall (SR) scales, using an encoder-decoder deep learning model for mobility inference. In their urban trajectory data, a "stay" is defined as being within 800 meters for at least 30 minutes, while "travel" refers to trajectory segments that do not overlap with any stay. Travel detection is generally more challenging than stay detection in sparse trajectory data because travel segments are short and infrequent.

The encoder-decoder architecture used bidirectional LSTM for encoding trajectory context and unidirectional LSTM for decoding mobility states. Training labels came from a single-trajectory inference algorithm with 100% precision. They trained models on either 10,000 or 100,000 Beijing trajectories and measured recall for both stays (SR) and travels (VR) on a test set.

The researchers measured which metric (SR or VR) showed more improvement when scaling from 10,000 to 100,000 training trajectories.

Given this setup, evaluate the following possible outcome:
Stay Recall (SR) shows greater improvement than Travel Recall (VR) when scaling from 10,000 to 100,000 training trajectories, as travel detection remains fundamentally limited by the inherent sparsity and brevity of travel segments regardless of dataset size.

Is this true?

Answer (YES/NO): NO